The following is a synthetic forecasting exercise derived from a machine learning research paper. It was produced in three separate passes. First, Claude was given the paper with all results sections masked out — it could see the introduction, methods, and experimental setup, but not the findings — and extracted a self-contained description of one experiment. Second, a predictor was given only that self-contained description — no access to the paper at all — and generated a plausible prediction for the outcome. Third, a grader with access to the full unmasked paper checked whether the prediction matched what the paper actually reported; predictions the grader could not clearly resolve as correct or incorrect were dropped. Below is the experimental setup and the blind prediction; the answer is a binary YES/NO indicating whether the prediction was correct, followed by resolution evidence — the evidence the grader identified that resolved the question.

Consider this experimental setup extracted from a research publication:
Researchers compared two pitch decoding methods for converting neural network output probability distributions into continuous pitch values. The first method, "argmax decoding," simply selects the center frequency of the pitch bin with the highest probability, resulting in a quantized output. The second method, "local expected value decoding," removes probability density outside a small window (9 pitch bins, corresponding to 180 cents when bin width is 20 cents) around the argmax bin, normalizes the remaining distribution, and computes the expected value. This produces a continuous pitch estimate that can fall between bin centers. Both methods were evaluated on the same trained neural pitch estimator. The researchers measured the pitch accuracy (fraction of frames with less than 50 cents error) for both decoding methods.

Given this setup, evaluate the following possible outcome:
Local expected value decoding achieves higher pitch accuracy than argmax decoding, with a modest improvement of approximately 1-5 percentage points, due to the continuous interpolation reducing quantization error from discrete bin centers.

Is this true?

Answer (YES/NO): NO